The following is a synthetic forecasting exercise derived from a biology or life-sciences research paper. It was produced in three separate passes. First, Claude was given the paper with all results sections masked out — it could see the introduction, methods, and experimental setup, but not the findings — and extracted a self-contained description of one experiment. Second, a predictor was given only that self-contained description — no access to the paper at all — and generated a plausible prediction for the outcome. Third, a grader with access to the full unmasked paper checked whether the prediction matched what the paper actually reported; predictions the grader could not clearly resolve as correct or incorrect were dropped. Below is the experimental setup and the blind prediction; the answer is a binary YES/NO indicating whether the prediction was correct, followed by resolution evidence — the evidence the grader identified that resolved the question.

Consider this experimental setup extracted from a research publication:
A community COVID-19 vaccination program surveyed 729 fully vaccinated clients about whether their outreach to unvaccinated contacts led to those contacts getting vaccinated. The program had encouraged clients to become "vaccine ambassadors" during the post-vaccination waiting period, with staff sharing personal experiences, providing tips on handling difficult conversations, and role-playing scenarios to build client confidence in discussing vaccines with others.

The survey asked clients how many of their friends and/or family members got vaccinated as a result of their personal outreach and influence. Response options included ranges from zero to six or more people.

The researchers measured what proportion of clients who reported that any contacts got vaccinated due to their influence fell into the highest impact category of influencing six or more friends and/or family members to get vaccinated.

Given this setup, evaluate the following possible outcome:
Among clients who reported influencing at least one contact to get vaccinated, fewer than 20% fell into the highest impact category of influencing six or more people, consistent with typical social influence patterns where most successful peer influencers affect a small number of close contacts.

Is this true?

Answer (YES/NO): NO